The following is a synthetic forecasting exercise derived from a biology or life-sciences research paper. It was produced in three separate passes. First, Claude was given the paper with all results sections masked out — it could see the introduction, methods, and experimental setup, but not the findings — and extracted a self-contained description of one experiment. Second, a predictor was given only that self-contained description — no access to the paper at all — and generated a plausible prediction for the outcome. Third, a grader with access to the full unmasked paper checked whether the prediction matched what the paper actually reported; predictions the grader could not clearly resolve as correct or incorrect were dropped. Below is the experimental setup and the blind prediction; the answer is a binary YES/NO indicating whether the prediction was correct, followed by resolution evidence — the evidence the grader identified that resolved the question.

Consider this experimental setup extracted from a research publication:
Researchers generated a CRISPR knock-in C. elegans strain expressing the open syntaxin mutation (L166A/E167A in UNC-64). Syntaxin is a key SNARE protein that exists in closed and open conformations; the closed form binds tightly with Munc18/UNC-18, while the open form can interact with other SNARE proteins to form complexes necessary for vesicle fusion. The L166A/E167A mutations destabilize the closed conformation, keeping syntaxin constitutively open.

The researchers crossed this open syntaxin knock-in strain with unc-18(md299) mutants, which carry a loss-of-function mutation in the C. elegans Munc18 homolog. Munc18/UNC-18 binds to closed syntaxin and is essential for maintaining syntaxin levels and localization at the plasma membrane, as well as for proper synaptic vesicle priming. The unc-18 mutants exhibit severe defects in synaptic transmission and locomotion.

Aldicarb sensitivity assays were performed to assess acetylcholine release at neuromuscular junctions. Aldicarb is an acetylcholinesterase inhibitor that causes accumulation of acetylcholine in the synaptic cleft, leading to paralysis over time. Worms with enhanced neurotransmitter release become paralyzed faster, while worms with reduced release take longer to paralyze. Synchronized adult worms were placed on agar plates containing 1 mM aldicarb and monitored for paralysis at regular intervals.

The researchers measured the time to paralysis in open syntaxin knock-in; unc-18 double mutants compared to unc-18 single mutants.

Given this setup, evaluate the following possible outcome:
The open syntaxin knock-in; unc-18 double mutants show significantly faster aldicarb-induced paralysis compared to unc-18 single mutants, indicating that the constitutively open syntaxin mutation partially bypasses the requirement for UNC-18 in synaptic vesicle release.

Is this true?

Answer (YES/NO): NO